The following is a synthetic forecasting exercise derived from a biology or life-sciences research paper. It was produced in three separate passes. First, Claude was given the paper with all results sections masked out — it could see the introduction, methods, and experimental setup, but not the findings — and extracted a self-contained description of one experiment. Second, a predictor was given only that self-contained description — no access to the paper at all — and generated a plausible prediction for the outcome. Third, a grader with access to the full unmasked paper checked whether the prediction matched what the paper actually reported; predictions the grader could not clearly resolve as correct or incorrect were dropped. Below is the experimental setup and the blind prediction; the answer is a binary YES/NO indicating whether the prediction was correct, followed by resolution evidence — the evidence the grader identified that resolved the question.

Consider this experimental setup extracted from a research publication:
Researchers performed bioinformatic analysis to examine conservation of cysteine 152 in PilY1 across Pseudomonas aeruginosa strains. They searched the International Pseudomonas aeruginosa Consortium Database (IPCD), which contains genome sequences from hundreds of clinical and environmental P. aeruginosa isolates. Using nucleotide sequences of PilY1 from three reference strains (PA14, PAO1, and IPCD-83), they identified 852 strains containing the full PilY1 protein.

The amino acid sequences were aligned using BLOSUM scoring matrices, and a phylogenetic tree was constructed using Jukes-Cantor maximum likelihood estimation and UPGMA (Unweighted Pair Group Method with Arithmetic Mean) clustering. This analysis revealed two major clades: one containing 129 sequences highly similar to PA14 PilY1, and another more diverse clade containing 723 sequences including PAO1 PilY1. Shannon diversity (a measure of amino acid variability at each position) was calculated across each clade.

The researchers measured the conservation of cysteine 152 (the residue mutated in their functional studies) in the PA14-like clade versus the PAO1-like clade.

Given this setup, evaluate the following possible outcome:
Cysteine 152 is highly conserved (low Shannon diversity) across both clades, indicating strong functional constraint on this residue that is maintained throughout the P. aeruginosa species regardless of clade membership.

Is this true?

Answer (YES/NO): NO